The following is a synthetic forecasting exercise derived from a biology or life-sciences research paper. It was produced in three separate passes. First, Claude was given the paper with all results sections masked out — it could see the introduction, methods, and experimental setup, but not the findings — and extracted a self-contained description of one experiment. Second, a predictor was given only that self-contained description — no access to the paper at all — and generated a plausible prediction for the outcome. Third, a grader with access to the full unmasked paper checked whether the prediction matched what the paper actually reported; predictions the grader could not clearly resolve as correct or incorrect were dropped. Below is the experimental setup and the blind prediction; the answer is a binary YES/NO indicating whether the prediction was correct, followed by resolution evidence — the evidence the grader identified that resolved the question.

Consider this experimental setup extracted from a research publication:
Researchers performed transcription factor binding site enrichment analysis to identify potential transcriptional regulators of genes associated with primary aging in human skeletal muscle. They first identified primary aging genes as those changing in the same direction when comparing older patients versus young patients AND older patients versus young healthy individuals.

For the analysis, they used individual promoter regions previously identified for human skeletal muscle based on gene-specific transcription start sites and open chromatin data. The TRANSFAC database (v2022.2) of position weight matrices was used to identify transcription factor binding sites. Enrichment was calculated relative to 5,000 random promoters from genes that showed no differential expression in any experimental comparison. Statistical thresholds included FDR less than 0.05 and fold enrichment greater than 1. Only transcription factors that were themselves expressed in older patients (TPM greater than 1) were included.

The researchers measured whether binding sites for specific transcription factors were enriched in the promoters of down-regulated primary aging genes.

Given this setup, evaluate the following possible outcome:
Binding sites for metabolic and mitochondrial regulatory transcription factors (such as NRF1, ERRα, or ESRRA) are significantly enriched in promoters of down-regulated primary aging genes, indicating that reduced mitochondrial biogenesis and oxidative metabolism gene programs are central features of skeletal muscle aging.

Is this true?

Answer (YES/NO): NO